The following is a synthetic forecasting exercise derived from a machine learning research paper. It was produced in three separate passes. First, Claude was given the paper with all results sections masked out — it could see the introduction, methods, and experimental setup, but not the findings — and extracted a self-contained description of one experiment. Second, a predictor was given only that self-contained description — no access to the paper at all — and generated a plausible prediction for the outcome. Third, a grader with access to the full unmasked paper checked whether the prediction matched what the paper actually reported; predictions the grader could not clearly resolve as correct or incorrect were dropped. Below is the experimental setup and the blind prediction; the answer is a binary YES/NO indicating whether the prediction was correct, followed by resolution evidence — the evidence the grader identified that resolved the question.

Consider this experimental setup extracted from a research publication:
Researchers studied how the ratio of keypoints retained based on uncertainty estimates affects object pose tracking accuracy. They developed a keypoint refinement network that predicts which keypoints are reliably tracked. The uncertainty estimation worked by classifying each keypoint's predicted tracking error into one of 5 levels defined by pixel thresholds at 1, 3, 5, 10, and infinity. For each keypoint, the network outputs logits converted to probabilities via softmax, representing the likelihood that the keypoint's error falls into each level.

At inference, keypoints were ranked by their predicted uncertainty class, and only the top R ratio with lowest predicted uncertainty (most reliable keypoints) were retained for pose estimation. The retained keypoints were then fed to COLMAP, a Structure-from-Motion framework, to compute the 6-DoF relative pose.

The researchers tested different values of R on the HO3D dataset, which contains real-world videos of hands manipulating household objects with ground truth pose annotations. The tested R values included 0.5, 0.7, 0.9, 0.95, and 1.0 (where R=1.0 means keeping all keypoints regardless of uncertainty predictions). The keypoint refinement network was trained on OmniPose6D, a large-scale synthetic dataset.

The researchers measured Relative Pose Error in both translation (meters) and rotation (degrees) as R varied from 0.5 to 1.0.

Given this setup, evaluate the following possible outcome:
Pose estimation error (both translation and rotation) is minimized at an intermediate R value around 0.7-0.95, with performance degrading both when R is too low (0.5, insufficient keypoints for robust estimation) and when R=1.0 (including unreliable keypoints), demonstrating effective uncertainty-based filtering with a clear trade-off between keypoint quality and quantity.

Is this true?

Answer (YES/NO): NO